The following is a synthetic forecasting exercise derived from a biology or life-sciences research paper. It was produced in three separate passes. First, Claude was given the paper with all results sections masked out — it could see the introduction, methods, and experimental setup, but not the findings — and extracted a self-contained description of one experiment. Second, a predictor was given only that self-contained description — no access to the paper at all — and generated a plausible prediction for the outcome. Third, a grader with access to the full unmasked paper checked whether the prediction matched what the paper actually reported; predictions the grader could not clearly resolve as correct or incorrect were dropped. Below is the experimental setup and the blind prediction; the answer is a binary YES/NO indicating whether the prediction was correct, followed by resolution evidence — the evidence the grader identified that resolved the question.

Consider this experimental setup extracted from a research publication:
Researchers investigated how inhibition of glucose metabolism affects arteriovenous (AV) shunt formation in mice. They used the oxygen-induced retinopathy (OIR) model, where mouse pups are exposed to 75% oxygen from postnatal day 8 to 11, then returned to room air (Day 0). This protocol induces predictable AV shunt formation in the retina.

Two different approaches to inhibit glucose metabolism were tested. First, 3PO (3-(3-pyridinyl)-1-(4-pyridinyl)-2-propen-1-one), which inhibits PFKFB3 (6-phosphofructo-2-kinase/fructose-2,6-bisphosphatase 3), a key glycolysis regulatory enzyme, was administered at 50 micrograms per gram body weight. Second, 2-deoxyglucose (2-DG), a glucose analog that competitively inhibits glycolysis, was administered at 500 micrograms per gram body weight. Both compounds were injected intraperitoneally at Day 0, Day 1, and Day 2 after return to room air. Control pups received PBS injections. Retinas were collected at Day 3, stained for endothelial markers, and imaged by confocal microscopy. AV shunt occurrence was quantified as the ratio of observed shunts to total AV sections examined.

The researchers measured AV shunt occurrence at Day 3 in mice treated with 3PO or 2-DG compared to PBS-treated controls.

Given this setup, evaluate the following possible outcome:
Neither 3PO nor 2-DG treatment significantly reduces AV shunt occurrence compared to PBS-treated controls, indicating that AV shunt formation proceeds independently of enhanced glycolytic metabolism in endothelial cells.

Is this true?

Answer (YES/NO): YES